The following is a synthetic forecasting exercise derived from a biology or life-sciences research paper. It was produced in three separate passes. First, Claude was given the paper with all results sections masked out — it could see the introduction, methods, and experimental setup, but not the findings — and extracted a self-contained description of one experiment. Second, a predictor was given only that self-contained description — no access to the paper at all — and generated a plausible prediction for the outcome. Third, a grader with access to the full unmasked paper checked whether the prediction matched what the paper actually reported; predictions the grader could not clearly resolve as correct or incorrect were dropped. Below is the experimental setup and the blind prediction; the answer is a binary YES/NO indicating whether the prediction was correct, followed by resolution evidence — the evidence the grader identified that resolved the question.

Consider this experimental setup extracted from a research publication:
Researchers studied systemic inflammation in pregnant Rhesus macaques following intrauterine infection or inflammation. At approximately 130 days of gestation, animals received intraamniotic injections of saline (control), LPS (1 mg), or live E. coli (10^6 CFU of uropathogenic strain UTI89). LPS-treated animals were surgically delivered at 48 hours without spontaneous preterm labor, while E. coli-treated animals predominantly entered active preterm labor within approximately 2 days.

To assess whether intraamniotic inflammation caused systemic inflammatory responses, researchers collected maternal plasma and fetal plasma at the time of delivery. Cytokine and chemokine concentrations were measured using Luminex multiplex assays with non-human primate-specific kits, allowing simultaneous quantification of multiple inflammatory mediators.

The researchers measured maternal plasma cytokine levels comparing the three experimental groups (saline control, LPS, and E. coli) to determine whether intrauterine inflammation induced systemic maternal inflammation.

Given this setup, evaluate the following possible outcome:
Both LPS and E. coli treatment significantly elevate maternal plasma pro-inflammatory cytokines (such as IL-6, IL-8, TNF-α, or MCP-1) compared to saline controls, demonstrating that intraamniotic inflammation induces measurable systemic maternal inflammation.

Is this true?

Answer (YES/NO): NO